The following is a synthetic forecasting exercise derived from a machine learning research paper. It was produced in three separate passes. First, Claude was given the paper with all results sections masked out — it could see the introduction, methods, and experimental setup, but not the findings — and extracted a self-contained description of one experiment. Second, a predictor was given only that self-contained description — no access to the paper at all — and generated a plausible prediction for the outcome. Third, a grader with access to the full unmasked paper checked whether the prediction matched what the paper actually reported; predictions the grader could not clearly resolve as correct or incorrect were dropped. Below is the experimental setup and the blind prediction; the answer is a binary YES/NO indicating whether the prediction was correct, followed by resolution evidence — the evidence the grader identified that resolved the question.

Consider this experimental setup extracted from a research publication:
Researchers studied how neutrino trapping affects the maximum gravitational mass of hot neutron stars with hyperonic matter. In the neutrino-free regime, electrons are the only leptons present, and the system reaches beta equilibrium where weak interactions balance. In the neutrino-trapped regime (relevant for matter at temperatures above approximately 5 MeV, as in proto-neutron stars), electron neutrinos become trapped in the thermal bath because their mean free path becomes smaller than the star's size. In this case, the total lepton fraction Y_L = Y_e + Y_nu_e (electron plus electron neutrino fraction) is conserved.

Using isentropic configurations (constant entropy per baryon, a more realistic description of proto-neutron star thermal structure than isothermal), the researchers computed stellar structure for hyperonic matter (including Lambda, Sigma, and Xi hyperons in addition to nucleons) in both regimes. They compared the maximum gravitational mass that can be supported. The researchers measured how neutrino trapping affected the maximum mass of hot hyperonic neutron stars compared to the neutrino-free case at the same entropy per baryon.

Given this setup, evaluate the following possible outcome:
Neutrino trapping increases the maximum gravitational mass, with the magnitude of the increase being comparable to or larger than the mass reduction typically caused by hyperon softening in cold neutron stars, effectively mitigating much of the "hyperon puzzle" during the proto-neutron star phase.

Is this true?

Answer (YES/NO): NO